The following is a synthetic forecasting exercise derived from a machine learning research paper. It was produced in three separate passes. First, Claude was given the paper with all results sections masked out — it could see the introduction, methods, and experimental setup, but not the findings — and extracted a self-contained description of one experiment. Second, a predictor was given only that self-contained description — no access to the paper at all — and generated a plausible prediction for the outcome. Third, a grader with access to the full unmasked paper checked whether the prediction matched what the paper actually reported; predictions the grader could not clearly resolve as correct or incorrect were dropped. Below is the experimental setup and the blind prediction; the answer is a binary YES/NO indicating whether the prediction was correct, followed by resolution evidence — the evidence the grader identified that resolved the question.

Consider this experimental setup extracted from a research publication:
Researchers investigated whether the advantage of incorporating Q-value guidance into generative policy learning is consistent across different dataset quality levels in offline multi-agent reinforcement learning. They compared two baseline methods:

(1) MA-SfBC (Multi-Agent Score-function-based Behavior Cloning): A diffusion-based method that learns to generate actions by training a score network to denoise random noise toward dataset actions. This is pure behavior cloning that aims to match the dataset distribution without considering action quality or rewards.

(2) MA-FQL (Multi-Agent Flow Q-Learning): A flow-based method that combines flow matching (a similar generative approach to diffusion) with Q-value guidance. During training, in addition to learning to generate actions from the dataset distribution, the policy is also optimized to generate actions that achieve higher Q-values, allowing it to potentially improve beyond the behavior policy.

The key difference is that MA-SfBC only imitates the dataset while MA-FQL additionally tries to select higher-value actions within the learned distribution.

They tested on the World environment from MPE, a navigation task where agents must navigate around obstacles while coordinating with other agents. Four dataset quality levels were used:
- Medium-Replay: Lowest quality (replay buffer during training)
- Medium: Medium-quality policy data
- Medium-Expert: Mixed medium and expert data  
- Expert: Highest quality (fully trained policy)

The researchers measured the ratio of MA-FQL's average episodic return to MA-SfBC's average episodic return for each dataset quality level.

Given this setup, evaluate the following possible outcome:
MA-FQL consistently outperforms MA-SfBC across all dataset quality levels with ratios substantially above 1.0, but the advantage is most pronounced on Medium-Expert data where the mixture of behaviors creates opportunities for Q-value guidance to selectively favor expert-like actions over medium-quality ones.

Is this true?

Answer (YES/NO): NO